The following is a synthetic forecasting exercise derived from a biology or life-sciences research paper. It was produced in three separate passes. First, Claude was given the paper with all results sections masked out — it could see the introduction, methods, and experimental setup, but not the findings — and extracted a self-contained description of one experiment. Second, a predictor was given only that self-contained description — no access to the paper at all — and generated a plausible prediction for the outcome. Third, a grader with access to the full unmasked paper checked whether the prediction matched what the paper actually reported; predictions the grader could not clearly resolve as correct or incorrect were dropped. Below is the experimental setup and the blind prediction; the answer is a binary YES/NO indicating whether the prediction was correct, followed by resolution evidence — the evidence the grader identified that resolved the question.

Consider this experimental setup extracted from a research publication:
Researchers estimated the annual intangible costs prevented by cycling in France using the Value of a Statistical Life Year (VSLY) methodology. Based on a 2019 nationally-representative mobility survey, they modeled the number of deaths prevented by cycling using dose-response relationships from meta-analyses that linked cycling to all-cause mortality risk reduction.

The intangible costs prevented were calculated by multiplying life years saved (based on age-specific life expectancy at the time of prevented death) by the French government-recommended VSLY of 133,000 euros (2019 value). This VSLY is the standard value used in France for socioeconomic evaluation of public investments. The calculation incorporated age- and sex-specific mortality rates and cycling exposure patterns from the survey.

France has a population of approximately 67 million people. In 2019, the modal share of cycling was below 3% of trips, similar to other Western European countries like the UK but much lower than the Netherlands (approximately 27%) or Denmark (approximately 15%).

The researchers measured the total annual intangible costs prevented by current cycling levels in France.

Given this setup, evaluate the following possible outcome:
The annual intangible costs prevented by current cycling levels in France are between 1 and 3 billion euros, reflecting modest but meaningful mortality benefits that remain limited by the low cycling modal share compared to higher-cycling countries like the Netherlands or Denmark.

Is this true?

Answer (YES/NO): NO